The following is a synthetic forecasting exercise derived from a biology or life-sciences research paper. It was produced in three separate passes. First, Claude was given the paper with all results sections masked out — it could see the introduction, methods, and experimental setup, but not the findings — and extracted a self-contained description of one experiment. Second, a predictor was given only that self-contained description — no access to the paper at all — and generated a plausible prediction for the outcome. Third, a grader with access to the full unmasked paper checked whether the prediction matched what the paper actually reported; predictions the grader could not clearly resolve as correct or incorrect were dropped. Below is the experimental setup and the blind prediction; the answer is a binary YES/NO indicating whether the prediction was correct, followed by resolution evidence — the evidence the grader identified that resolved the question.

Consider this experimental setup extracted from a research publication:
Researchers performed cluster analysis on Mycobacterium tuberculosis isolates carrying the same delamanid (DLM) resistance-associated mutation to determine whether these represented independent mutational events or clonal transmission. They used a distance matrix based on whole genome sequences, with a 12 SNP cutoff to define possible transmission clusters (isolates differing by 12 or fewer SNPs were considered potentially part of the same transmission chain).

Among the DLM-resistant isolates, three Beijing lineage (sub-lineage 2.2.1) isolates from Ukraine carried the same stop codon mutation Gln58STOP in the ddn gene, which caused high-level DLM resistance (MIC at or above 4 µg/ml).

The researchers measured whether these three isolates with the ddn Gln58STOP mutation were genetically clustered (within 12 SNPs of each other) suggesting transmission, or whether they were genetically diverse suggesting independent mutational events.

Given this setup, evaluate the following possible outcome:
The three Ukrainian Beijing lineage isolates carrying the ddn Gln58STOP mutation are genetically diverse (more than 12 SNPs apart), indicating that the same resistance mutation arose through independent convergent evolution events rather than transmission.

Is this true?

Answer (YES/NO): NO